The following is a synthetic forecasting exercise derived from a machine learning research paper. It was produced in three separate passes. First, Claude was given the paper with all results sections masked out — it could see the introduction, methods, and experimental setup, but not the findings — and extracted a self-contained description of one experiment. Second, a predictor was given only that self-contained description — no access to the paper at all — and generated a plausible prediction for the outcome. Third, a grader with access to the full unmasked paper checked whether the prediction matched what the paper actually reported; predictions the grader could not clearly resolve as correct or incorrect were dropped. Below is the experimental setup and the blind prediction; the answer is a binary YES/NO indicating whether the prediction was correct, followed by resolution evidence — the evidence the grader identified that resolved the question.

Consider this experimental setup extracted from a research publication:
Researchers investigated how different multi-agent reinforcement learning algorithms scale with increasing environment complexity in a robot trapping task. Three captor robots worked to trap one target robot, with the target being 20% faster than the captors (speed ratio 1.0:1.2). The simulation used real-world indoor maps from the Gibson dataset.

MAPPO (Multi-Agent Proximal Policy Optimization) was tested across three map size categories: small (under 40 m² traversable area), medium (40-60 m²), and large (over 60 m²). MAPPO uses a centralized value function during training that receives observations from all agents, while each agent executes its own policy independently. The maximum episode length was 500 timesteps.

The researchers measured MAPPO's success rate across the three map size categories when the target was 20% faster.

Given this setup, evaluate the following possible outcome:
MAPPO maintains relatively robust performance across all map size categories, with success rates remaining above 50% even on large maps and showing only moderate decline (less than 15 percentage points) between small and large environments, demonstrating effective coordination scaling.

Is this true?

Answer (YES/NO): YES